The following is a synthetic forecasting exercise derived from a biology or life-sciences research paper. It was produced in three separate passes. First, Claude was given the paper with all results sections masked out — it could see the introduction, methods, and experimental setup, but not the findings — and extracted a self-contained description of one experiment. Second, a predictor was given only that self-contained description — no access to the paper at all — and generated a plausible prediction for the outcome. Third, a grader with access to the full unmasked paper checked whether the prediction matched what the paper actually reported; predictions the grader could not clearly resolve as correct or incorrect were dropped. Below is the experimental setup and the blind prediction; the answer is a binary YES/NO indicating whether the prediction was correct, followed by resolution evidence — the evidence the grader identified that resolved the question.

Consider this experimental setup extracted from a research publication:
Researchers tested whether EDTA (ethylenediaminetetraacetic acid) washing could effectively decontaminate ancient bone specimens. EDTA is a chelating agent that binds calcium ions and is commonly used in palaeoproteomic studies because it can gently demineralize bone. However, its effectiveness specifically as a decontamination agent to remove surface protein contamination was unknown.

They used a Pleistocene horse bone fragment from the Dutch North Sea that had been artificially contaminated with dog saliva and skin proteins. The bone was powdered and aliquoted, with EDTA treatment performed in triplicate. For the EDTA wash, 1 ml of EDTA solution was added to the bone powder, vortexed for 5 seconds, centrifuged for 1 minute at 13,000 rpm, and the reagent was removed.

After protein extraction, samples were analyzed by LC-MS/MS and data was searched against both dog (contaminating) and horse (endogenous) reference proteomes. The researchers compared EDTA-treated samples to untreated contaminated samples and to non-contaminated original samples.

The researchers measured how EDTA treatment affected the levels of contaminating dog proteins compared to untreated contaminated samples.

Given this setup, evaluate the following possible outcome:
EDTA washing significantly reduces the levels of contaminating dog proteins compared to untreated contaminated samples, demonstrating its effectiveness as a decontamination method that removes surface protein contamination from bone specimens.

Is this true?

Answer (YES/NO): NO